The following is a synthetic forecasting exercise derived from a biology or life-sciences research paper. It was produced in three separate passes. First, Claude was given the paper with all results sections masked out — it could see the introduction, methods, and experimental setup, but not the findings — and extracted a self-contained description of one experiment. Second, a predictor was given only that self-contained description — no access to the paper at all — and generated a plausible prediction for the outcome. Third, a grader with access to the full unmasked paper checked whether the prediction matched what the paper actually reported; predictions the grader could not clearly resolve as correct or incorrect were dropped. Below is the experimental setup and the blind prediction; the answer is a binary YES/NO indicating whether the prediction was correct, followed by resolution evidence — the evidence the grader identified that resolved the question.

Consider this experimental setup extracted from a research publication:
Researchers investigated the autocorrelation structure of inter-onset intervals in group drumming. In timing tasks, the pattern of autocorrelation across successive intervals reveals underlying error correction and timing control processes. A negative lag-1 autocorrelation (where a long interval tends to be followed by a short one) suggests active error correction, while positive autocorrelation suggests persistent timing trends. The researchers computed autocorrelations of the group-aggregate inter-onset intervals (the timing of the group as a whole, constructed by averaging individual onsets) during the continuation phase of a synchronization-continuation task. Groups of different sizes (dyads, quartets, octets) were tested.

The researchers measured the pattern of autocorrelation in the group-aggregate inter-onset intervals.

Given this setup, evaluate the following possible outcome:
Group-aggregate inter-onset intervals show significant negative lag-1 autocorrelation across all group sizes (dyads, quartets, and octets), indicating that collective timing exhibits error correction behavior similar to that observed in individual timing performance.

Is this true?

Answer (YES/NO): YES